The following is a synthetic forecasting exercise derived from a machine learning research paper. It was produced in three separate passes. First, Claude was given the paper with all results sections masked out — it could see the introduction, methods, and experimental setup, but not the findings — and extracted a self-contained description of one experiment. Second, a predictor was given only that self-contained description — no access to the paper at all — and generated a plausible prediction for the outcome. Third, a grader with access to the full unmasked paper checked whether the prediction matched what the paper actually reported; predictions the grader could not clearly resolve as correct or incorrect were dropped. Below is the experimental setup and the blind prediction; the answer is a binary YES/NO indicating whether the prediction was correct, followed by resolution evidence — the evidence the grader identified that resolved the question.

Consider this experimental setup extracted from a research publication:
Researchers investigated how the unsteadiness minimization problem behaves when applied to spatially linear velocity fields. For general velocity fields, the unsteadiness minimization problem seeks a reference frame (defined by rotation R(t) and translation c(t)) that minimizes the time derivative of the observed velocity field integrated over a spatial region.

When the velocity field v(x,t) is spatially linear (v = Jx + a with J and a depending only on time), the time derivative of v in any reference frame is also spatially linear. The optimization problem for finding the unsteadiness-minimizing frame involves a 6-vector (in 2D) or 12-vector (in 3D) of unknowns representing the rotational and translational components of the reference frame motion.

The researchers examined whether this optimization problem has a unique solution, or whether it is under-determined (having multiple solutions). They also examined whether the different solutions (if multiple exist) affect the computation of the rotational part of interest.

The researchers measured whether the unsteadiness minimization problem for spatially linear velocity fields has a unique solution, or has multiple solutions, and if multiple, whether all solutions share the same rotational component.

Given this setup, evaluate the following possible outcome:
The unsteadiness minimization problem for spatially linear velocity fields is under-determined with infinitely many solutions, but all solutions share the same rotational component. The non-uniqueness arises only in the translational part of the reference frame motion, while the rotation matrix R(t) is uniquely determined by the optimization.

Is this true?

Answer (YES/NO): NO